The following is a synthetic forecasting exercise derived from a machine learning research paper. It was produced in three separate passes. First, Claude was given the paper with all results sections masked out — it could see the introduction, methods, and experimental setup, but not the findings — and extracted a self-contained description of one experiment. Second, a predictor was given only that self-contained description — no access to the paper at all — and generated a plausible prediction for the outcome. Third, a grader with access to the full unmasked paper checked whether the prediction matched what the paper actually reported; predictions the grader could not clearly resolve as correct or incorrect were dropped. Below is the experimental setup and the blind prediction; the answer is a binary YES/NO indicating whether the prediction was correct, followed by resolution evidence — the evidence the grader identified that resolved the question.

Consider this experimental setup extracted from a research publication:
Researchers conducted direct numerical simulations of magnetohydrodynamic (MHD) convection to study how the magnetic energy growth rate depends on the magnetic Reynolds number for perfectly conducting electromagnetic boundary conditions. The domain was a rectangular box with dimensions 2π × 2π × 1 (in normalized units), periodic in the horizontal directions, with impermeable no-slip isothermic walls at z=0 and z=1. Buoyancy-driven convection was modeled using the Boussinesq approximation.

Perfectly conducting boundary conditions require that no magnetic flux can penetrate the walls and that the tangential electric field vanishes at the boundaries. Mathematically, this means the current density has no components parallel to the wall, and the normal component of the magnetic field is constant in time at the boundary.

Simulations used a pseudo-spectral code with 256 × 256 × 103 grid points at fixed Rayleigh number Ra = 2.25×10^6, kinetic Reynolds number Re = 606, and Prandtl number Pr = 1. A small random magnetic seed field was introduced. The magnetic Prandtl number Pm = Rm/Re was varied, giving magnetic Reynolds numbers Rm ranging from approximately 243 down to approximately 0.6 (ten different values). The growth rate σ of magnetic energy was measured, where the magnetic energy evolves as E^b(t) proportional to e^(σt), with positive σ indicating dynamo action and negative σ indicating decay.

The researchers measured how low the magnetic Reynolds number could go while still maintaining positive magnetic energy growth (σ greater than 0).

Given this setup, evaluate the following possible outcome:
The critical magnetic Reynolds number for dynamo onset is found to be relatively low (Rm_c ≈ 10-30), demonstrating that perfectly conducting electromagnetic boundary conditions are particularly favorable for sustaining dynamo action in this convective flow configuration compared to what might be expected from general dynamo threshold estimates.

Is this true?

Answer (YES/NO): NO